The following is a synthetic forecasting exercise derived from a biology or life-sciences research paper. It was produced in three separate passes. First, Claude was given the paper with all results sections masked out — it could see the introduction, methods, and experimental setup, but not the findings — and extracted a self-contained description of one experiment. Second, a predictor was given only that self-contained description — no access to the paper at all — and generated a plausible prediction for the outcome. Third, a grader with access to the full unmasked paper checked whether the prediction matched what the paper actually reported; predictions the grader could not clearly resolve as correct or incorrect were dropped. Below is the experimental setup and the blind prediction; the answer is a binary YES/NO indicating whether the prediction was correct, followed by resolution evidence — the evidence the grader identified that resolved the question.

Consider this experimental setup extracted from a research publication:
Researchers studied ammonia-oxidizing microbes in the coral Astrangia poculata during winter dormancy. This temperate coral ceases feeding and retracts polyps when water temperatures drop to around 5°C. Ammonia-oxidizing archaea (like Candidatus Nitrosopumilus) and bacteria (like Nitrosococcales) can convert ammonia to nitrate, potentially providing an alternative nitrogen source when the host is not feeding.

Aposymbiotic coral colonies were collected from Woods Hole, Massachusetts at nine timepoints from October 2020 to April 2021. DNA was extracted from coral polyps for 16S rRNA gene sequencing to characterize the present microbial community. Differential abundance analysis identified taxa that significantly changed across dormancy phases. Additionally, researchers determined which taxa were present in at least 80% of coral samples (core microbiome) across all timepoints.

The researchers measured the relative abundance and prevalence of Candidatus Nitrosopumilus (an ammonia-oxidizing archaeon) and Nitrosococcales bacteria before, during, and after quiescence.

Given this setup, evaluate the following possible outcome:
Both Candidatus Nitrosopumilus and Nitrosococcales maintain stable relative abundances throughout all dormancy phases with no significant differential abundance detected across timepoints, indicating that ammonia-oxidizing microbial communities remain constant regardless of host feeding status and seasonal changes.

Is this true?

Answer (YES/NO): NO